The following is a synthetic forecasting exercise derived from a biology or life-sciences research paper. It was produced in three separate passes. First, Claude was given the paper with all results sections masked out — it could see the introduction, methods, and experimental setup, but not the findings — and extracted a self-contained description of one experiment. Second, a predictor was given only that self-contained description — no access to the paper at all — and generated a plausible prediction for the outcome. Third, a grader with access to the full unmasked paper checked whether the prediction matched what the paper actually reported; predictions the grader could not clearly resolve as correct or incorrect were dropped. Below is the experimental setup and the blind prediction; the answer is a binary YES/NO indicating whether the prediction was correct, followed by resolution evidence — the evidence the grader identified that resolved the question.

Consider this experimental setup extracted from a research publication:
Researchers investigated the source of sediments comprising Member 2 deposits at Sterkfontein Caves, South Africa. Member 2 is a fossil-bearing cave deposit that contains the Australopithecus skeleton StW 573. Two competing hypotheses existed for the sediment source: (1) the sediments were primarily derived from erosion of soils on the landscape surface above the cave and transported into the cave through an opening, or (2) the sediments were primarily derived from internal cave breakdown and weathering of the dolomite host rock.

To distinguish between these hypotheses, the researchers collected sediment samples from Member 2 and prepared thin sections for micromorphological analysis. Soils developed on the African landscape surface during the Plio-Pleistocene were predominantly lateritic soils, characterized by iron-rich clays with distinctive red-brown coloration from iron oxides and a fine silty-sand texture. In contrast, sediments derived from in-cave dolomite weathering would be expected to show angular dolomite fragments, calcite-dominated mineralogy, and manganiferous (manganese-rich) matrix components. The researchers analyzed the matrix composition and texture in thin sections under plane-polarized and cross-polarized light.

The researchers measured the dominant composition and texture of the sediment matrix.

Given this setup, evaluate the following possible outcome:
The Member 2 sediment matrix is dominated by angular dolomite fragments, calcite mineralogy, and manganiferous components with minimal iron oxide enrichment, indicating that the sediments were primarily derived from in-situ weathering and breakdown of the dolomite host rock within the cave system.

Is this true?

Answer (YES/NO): NO